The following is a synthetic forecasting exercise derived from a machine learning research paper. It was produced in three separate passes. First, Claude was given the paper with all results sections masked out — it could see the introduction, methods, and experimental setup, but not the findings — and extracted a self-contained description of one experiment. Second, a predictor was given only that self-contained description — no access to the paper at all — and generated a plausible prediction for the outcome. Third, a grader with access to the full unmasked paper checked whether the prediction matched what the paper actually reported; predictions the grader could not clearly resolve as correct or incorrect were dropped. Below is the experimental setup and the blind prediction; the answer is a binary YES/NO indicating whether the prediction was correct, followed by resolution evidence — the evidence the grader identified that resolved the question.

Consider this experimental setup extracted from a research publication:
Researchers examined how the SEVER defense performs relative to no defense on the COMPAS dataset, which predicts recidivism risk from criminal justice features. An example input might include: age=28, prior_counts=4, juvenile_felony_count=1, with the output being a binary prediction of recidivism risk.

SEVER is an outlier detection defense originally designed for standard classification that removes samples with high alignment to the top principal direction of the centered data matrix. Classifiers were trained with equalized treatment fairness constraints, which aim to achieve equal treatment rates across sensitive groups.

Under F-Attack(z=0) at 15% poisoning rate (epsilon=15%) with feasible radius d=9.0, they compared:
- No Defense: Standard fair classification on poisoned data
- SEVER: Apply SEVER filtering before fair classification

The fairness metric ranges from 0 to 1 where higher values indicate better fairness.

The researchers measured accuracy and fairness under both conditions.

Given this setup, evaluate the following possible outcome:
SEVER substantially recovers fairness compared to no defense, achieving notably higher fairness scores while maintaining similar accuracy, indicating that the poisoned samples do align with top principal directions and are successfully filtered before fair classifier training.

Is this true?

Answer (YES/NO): NO